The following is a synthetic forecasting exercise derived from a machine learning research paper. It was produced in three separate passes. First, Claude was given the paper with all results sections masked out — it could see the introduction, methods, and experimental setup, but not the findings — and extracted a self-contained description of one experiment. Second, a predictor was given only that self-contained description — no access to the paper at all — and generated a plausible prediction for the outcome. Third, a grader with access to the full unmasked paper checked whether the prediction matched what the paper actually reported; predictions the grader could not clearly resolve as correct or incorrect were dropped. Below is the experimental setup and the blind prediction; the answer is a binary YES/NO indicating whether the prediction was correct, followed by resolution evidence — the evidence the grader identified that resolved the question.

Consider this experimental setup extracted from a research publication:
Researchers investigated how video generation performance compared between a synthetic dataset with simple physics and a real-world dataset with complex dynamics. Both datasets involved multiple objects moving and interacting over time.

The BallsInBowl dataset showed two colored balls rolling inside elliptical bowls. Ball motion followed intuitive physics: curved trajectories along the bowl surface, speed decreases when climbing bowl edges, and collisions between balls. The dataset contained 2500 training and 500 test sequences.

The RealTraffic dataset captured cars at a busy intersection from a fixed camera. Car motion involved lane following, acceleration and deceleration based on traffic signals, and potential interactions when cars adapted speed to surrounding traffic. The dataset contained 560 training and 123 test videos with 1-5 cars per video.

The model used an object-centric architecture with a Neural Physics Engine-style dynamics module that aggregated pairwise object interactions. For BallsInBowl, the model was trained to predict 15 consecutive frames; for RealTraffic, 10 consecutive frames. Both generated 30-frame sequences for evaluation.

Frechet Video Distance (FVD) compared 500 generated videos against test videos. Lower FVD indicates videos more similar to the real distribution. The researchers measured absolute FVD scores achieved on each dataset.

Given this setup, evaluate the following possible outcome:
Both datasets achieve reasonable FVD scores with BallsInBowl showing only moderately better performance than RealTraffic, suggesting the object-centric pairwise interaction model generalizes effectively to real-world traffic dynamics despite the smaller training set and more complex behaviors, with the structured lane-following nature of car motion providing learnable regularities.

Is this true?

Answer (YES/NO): NO